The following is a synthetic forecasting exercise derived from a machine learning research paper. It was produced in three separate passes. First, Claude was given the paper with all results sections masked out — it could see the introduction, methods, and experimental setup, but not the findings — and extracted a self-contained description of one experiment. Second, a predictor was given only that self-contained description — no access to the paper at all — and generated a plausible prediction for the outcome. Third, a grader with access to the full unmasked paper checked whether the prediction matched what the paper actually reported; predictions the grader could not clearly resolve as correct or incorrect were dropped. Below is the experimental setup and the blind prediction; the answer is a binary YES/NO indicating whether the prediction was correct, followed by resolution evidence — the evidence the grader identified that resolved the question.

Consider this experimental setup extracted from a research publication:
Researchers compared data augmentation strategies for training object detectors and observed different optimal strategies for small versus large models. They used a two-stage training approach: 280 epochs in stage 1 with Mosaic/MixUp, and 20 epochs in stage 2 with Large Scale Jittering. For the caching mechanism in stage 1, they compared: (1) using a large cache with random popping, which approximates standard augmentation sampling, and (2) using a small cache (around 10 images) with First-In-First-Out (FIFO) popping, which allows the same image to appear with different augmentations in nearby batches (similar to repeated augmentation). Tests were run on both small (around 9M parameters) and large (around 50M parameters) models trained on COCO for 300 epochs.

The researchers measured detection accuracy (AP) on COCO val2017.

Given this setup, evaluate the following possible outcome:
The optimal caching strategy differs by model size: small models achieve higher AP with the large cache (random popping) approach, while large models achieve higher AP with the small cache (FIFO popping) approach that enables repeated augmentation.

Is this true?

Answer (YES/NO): NO